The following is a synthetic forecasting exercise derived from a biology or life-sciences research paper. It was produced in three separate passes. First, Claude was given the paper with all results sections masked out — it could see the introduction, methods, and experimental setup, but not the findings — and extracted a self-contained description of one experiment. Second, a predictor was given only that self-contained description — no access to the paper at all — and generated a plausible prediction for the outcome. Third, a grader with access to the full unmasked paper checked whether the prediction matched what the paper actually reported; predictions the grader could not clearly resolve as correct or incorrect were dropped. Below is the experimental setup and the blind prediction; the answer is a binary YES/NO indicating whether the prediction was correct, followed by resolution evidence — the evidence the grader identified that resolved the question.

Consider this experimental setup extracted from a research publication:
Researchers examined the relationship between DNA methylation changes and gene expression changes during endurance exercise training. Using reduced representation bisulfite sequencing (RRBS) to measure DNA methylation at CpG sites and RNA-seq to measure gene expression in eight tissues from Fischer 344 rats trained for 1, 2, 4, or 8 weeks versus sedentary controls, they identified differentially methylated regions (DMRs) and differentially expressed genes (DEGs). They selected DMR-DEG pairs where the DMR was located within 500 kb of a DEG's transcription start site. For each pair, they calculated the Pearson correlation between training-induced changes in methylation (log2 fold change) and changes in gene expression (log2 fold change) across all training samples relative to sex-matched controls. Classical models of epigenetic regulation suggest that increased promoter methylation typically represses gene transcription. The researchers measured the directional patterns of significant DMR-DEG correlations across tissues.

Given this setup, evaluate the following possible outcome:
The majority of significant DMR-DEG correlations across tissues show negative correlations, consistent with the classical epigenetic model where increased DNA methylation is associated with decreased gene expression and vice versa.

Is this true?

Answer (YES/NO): NO